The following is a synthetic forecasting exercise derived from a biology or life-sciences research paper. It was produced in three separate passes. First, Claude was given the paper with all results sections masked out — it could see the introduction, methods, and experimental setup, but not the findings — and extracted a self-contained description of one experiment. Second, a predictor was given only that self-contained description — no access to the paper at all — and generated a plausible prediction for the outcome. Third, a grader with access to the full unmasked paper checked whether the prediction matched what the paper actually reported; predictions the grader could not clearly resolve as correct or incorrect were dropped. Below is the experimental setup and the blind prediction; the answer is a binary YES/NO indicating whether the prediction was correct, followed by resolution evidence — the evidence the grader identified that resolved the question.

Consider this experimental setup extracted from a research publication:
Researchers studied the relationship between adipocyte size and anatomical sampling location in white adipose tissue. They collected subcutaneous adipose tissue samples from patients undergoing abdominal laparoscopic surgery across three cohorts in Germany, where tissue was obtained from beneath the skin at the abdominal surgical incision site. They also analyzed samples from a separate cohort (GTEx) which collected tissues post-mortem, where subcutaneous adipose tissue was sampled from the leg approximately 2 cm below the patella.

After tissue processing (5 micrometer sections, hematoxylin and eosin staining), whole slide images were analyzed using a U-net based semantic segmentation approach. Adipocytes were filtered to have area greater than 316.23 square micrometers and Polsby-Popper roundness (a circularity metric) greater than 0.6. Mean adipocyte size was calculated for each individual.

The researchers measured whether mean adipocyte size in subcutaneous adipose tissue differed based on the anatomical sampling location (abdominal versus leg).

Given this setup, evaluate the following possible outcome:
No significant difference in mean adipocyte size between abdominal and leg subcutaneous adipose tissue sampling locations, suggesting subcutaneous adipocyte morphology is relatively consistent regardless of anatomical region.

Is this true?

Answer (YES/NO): NO